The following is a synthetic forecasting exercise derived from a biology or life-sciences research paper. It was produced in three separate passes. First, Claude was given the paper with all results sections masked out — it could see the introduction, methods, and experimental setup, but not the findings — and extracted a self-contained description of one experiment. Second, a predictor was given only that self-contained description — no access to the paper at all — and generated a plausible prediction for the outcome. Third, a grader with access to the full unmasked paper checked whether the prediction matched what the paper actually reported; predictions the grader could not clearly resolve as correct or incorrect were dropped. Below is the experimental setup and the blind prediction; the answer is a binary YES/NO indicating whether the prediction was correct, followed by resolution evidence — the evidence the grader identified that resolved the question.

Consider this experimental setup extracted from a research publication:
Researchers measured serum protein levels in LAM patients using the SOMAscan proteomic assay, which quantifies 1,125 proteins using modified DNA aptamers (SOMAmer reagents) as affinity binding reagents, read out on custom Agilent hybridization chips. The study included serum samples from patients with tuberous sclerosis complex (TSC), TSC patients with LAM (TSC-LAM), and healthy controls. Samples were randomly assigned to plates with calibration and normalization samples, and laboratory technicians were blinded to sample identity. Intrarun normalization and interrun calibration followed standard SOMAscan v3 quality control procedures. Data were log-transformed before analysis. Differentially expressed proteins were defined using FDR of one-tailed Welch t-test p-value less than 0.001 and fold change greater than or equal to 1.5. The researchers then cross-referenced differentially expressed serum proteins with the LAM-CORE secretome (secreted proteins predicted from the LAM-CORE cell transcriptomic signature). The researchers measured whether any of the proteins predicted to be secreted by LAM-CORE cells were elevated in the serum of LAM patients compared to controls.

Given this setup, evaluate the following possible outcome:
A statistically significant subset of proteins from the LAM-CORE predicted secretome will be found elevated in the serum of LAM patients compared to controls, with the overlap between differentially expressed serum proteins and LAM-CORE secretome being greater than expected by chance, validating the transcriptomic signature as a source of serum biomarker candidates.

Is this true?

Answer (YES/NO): NO